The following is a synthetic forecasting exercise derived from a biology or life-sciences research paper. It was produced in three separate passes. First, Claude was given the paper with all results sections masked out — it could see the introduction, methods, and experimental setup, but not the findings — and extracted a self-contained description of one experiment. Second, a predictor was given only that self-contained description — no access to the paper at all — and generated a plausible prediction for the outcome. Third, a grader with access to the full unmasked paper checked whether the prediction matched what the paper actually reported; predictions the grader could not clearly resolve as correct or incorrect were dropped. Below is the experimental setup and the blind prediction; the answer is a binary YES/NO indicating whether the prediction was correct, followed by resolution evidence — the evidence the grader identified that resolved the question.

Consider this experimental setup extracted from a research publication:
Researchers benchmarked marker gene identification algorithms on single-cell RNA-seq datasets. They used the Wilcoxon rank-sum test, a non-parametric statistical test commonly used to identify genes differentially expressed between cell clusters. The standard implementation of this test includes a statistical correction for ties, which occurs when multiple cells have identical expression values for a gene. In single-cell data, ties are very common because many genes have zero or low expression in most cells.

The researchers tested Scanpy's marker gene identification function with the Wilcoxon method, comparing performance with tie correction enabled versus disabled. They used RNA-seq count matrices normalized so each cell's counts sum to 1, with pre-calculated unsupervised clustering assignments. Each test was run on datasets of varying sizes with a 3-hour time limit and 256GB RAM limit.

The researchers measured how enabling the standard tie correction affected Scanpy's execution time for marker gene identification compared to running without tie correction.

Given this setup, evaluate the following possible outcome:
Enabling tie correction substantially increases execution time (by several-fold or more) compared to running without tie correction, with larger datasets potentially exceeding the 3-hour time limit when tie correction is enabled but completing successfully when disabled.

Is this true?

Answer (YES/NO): YES